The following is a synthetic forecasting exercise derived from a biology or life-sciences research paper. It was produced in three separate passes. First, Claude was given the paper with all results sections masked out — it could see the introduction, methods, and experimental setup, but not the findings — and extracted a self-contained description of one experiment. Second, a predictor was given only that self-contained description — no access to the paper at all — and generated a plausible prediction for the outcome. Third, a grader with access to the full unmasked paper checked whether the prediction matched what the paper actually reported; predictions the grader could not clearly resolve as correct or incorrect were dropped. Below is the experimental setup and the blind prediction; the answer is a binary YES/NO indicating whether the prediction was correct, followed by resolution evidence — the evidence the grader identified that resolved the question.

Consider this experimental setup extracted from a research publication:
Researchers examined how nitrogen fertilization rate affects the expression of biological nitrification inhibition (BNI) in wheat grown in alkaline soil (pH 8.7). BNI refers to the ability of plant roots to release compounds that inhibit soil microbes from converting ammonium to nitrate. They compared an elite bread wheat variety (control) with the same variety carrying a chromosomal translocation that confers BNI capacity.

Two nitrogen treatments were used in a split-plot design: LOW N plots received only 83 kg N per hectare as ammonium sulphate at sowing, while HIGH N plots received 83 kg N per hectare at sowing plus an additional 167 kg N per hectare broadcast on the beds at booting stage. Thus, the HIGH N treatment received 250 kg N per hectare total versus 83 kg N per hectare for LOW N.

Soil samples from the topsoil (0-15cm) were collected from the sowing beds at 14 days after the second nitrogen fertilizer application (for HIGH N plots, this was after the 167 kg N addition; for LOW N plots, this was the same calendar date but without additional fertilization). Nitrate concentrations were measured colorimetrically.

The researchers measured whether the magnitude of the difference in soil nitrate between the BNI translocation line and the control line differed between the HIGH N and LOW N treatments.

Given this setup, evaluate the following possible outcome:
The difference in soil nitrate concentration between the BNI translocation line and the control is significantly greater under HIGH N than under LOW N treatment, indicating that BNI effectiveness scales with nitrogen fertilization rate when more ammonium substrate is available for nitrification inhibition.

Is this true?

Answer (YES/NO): NO